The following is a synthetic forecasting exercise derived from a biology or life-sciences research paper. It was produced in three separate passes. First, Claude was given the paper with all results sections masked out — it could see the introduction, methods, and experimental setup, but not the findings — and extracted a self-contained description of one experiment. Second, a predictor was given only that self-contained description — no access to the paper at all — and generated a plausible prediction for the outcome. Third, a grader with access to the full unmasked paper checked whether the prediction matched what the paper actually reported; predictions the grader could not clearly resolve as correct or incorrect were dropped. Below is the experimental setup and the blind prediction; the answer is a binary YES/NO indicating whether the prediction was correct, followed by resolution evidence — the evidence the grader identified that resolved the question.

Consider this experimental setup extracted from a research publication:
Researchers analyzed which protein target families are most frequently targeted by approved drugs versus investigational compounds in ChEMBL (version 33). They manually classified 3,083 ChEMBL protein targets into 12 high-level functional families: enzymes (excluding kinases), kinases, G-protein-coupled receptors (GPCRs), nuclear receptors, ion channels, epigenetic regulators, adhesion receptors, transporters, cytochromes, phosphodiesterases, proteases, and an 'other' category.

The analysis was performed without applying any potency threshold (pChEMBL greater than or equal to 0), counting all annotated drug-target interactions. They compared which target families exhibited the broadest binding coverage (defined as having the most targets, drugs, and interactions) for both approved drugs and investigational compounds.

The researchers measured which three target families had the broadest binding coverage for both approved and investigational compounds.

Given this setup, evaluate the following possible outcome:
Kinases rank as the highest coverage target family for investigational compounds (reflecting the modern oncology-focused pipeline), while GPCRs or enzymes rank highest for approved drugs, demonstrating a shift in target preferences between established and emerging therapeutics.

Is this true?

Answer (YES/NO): NO